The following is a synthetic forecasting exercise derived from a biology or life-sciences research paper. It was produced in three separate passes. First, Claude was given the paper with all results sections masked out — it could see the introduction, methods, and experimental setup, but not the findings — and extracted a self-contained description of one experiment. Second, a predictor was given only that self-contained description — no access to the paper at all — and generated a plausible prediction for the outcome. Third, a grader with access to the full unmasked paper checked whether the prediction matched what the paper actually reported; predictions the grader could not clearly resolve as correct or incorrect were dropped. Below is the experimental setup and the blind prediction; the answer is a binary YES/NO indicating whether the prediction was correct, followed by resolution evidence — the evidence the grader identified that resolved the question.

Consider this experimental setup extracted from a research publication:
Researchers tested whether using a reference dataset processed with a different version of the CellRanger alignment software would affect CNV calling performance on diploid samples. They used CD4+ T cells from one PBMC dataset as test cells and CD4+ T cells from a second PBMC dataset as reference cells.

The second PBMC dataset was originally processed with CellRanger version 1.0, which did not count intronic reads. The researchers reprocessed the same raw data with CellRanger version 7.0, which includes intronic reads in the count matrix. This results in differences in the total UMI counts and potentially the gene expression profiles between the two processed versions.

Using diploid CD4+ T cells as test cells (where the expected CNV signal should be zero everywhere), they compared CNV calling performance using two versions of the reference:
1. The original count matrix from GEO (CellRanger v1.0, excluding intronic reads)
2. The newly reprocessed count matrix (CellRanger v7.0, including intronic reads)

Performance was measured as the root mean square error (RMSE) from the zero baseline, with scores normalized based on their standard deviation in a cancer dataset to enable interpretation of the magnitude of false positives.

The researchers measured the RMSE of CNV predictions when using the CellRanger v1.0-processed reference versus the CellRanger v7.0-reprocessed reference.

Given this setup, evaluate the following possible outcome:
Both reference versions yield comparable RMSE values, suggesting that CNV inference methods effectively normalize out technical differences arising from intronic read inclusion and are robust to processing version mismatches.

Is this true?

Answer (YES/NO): NO